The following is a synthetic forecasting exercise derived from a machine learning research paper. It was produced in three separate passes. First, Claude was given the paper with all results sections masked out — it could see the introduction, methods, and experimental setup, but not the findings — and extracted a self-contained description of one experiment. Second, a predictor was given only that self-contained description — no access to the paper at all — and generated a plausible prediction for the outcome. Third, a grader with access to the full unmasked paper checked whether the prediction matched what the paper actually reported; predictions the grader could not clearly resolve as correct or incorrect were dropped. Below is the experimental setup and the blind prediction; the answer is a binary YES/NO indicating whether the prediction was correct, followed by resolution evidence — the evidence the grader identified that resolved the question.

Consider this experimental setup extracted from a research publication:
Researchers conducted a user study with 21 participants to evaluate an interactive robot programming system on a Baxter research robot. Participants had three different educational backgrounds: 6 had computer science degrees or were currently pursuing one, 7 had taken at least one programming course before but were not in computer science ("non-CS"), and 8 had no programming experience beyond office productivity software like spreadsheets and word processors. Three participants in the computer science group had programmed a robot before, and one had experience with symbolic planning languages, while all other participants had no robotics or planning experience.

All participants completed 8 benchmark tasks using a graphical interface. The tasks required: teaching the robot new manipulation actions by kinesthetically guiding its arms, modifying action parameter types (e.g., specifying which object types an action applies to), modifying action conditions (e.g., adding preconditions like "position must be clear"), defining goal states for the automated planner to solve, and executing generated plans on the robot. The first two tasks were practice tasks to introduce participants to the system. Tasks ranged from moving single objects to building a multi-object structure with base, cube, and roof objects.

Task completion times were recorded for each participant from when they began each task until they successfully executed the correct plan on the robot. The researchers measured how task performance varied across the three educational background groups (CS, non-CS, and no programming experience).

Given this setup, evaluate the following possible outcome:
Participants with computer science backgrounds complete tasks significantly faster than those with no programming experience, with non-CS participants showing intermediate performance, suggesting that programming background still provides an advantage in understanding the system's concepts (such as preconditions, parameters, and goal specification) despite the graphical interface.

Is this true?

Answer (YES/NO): NO